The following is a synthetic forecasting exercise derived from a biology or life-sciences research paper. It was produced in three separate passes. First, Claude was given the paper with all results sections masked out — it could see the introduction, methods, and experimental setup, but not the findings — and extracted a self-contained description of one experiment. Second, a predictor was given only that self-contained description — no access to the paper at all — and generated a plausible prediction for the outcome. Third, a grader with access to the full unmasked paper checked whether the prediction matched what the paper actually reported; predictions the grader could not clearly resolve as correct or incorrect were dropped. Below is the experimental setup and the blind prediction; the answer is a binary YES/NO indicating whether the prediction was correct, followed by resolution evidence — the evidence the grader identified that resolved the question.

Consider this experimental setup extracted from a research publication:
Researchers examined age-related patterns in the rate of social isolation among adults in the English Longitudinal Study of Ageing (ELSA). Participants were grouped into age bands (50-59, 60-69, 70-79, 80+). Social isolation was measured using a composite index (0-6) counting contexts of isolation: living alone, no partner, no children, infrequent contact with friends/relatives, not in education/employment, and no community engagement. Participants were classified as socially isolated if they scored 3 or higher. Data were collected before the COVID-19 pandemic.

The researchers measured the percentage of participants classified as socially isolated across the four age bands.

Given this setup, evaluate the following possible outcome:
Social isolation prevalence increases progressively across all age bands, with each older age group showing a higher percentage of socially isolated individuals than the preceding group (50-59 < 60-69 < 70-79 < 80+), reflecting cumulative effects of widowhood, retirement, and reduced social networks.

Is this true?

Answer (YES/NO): YES